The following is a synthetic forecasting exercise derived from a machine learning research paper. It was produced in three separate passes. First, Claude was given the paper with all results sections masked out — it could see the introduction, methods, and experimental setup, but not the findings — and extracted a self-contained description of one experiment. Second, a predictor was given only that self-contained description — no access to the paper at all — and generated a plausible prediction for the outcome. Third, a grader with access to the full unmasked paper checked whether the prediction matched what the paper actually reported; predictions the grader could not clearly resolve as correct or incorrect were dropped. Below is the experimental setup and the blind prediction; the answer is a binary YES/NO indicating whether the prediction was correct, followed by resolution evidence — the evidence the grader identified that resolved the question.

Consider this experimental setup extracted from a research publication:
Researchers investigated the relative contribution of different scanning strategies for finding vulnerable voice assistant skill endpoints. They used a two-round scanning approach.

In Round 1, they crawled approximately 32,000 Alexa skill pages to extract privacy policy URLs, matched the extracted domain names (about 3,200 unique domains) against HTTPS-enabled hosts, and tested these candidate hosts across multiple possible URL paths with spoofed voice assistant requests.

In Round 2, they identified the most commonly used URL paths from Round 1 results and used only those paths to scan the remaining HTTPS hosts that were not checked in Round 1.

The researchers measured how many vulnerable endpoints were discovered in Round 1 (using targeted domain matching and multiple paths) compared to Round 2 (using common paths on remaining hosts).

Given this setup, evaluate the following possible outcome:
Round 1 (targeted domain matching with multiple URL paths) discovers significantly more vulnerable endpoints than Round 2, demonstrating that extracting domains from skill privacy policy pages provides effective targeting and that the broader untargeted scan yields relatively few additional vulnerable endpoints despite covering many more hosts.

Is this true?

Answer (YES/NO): NO